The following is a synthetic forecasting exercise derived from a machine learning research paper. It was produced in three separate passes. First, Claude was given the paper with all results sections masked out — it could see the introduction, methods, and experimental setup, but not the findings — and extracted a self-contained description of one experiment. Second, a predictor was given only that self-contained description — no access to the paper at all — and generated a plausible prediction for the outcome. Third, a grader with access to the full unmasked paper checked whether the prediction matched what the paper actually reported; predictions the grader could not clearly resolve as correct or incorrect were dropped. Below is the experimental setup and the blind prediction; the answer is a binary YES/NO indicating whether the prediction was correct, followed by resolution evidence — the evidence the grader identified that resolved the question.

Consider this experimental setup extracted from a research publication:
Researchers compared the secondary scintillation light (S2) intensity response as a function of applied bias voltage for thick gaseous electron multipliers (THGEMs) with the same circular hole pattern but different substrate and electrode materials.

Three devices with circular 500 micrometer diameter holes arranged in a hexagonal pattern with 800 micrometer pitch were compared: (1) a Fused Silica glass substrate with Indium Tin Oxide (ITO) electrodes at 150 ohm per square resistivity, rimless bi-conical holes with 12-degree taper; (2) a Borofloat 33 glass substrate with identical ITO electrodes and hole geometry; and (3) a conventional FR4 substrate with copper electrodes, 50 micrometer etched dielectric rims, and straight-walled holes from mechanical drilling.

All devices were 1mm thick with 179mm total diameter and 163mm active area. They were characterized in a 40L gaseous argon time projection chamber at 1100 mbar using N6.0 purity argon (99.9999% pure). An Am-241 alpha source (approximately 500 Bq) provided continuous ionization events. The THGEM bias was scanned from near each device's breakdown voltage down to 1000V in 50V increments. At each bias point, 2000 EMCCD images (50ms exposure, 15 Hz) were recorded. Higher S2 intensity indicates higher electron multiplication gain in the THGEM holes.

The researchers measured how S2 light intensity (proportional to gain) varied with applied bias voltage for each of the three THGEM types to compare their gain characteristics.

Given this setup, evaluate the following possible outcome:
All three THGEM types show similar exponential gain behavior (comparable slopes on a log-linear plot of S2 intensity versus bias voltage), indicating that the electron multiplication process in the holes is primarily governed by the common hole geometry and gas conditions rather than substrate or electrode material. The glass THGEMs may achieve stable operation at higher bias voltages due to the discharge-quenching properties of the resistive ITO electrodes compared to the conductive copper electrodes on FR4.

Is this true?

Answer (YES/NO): NO